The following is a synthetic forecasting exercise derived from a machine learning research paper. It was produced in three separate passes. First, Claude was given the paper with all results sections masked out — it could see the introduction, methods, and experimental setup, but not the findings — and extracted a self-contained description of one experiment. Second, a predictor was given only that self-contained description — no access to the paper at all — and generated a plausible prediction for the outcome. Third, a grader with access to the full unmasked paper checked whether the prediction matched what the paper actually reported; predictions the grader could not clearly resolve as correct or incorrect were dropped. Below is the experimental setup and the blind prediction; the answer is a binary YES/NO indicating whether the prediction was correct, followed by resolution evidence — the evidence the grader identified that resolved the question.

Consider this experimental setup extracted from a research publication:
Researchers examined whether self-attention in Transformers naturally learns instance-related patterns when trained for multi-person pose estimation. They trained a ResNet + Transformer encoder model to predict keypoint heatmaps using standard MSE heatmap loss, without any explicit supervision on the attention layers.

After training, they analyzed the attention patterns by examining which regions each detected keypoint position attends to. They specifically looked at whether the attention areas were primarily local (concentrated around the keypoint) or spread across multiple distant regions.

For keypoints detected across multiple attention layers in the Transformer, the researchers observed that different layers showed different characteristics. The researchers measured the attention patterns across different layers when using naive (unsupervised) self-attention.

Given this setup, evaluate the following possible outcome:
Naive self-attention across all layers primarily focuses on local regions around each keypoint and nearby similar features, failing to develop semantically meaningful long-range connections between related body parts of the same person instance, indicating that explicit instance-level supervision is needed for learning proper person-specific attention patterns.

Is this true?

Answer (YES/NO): NO